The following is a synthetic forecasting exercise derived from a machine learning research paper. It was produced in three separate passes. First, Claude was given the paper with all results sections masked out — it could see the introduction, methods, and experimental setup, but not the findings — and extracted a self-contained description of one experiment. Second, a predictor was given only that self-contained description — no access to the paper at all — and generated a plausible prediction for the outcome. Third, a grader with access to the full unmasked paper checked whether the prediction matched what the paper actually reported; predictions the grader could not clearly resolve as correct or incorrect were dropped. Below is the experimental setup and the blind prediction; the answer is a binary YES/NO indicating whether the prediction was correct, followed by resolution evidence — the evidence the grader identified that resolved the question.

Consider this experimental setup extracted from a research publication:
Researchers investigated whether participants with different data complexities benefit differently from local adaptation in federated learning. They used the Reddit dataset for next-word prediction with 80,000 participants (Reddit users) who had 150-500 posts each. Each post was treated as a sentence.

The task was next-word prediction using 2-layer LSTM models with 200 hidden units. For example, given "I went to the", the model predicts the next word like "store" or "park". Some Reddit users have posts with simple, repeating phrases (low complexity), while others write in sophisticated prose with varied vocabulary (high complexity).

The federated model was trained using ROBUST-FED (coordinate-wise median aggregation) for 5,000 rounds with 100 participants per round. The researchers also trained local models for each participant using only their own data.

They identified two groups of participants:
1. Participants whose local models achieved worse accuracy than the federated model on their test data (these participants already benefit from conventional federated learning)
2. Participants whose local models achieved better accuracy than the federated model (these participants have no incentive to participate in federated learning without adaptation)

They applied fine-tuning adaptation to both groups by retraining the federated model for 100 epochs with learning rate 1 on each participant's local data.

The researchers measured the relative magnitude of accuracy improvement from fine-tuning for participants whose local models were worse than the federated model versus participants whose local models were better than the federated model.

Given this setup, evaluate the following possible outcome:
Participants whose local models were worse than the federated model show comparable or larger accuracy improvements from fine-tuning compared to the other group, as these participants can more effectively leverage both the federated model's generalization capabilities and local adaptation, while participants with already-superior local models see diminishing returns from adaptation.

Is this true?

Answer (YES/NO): YES